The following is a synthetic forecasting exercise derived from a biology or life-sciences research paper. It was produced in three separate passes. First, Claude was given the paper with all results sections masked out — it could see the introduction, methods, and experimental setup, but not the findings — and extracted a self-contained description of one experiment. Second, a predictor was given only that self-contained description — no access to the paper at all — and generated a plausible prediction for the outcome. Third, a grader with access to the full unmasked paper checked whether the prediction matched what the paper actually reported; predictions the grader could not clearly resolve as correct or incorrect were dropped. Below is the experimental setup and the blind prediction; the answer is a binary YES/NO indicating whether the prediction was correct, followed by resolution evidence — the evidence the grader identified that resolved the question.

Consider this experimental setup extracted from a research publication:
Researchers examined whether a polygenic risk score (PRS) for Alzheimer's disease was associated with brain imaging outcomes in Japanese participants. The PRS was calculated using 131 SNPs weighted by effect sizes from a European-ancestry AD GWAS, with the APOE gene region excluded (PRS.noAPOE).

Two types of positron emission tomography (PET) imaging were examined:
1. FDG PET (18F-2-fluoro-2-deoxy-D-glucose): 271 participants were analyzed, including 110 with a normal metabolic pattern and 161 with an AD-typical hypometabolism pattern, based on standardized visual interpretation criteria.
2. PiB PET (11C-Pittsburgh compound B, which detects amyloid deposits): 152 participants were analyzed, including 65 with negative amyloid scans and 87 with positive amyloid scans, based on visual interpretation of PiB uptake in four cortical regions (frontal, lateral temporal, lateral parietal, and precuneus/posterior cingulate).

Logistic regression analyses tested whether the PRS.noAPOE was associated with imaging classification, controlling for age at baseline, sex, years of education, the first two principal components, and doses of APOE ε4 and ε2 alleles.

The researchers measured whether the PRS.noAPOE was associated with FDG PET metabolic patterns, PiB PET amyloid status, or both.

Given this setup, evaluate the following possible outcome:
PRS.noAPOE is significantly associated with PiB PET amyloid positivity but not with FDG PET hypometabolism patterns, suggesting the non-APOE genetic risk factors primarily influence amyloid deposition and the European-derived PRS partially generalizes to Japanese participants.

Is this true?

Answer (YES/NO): YES